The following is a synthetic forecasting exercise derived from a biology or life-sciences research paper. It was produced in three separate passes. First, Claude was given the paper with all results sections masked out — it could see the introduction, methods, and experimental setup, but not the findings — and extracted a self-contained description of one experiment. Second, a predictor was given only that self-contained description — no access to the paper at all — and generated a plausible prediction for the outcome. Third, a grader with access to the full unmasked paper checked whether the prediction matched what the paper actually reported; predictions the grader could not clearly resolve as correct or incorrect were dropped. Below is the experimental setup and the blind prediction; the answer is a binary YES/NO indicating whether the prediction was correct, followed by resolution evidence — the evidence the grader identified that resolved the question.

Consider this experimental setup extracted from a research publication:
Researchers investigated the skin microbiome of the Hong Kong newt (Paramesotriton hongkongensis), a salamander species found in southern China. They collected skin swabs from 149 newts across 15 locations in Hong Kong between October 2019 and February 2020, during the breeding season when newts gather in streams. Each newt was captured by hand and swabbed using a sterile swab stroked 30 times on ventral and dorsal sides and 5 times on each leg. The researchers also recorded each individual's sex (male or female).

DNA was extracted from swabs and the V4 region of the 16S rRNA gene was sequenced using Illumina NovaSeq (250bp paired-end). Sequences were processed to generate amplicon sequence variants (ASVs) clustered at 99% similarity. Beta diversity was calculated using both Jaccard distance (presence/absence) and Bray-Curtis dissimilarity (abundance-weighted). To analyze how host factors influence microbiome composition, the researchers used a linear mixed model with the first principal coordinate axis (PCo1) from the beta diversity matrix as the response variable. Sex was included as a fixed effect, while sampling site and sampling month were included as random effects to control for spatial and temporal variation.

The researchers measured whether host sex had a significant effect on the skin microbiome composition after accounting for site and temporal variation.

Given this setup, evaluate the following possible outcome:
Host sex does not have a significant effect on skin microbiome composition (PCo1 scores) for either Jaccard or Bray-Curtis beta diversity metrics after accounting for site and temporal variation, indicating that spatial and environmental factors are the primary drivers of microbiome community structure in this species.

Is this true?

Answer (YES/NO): NO